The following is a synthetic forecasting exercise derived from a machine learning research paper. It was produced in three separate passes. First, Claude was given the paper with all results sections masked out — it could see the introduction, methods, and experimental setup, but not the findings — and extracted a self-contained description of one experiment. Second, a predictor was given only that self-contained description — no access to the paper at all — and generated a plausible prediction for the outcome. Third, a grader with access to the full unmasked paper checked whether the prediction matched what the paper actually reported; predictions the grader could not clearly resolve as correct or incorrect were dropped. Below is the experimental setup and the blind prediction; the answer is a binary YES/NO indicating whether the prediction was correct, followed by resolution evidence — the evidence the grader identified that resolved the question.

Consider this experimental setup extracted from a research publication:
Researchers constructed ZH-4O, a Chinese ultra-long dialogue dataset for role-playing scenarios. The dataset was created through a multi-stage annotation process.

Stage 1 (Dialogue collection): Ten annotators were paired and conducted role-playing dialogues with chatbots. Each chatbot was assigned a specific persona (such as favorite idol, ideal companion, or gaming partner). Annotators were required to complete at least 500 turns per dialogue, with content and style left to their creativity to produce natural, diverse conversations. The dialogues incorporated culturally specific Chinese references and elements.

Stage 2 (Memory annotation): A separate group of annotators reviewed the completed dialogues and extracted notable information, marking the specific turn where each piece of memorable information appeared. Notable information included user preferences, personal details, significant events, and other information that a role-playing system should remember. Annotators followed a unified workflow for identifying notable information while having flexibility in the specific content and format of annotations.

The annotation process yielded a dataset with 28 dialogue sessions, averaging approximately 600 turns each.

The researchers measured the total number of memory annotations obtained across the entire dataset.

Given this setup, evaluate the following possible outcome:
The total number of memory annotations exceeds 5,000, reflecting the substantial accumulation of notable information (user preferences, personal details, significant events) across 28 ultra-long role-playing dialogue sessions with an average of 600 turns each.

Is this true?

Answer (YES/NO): NO